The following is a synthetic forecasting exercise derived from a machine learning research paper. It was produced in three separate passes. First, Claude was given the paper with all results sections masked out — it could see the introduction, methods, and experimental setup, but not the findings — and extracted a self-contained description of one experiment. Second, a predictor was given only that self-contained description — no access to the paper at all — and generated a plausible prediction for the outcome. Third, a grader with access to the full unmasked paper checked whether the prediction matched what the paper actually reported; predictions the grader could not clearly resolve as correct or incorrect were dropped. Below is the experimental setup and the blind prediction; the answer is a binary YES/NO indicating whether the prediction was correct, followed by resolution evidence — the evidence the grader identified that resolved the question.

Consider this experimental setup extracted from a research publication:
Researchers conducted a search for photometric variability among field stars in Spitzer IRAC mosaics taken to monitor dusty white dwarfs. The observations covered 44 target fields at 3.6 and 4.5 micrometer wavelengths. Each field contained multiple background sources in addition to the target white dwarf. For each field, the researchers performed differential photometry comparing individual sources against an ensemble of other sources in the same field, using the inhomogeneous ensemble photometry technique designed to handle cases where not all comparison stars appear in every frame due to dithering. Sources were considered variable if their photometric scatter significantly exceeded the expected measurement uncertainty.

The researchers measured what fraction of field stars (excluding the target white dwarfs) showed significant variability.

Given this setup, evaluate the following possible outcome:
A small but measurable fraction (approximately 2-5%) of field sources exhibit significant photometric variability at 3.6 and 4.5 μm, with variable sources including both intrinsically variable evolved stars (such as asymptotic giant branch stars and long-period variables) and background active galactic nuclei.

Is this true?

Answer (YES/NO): NO